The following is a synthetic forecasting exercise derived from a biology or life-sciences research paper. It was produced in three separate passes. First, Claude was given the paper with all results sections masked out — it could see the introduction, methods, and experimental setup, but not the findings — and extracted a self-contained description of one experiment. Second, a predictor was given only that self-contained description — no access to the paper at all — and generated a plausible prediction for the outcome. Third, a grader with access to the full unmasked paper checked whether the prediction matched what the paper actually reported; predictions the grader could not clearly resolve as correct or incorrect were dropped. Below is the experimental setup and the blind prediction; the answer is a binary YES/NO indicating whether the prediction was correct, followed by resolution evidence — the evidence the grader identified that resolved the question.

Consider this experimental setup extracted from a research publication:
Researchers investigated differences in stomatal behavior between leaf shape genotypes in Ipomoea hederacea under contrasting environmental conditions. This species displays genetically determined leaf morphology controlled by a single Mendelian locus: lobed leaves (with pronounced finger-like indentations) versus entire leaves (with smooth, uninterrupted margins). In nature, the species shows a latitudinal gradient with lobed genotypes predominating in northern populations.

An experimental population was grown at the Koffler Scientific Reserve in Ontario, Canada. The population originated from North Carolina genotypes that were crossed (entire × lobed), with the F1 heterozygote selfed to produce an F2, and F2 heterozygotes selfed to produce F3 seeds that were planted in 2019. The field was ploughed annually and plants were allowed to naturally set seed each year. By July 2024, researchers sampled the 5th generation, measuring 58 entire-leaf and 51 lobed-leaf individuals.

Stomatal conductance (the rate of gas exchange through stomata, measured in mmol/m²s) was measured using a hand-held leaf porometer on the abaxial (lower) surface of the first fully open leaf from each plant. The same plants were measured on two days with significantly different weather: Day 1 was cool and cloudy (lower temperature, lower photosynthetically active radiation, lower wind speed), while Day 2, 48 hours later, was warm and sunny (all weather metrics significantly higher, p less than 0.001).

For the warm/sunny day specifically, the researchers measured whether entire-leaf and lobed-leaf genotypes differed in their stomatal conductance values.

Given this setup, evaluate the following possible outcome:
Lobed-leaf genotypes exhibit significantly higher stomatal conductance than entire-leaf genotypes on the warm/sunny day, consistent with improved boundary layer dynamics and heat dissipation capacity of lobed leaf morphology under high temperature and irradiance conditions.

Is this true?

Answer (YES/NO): NO